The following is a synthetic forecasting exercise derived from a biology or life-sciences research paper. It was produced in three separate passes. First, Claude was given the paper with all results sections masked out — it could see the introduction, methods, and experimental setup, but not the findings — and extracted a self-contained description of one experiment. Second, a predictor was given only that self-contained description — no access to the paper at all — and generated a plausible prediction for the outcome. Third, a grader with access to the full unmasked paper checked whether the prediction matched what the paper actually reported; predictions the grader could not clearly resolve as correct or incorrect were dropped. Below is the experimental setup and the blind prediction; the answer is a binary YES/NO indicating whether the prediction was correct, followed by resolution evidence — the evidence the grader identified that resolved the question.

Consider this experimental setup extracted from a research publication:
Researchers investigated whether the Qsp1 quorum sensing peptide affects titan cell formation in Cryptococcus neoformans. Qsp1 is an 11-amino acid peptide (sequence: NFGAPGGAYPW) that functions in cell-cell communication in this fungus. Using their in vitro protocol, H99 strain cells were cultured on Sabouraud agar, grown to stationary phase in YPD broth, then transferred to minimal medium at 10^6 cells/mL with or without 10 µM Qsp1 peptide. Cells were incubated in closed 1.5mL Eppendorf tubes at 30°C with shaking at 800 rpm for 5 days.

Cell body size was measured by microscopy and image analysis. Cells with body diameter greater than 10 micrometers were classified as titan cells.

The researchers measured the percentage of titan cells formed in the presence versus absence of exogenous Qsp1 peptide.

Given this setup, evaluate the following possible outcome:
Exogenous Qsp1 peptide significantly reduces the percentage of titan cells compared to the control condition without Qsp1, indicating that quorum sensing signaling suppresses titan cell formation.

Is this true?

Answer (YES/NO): YES